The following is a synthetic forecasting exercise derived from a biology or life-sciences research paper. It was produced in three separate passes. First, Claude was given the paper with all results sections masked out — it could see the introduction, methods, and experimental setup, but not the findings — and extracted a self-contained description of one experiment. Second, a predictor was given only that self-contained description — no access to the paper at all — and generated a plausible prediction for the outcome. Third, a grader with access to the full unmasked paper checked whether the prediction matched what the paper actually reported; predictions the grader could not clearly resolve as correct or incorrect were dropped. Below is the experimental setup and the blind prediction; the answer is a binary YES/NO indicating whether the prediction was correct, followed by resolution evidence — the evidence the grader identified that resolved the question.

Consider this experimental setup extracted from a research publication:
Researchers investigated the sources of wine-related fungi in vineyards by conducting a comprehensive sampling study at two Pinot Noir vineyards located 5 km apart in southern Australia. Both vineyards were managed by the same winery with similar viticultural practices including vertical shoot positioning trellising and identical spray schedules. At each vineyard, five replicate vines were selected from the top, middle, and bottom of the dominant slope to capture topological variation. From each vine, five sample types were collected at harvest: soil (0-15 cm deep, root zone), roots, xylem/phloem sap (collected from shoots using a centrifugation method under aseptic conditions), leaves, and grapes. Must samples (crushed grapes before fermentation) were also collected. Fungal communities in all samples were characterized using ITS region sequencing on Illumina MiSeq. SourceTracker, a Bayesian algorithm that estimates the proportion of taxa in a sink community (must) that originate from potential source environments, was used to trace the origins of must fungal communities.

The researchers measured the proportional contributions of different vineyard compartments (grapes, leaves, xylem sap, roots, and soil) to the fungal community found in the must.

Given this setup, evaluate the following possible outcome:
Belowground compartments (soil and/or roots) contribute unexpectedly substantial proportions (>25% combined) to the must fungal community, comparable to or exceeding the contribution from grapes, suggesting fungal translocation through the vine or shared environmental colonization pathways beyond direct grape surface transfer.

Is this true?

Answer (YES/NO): NO